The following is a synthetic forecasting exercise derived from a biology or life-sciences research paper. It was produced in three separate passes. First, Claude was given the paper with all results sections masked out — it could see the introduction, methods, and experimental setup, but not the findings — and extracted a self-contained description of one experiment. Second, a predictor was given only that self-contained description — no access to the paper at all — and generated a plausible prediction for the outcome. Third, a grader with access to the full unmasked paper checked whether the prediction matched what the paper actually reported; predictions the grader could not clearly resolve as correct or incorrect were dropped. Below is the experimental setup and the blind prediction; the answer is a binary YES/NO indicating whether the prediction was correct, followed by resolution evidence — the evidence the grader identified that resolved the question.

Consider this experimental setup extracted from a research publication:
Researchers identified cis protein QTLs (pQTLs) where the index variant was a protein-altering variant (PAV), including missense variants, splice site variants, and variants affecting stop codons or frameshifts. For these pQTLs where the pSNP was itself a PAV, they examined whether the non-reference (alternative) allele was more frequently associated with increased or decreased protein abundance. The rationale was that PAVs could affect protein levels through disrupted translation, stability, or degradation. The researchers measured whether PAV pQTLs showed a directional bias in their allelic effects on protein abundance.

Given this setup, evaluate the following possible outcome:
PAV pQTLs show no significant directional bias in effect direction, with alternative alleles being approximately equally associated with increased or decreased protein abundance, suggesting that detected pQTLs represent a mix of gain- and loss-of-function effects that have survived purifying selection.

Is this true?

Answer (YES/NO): NO